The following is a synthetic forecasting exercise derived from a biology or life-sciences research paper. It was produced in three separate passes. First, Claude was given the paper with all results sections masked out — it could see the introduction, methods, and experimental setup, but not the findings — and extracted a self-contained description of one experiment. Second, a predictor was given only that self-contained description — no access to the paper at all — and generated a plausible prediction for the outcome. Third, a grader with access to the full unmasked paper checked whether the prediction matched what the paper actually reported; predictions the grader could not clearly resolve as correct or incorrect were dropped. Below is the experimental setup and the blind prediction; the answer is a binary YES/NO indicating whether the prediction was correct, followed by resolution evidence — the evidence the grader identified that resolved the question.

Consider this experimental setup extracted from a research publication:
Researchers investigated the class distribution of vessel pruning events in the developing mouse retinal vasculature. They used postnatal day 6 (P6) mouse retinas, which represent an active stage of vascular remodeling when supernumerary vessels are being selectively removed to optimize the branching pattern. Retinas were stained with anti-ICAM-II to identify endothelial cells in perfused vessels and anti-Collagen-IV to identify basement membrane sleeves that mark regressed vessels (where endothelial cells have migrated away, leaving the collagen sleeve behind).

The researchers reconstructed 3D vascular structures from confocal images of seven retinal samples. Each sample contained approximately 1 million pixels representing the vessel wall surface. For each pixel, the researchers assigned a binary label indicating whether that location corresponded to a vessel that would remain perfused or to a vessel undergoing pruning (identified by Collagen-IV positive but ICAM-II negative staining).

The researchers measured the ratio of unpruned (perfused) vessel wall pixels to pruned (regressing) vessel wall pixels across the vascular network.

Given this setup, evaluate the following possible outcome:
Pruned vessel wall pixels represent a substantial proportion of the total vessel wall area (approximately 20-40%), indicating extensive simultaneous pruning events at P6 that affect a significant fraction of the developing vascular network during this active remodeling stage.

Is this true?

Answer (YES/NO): NO